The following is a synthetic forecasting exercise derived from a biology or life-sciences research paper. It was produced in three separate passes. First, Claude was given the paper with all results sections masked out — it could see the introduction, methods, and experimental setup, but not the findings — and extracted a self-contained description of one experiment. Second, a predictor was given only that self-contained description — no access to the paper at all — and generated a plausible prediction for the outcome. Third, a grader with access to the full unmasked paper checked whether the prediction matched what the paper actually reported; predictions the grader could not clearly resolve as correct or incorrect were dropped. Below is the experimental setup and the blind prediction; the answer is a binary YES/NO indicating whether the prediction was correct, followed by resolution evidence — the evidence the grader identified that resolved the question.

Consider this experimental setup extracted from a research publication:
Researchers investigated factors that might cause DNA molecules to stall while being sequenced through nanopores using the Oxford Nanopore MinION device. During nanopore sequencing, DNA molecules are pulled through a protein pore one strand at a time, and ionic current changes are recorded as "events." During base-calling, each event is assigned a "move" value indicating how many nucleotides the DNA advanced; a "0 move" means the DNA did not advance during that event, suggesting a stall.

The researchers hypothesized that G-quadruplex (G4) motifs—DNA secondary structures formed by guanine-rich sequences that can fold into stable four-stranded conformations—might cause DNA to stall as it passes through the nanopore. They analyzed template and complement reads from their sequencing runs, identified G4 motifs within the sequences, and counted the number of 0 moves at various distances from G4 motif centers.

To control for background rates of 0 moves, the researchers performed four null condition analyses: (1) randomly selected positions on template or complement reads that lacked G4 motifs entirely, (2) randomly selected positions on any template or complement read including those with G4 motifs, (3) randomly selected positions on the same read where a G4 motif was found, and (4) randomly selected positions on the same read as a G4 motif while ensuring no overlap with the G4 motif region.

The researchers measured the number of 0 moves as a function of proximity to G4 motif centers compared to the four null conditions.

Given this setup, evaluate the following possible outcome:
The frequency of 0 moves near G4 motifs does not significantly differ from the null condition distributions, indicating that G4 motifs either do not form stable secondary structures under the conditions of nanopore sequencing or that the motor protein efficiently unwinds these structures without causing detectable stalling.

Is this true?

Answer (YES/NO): NO